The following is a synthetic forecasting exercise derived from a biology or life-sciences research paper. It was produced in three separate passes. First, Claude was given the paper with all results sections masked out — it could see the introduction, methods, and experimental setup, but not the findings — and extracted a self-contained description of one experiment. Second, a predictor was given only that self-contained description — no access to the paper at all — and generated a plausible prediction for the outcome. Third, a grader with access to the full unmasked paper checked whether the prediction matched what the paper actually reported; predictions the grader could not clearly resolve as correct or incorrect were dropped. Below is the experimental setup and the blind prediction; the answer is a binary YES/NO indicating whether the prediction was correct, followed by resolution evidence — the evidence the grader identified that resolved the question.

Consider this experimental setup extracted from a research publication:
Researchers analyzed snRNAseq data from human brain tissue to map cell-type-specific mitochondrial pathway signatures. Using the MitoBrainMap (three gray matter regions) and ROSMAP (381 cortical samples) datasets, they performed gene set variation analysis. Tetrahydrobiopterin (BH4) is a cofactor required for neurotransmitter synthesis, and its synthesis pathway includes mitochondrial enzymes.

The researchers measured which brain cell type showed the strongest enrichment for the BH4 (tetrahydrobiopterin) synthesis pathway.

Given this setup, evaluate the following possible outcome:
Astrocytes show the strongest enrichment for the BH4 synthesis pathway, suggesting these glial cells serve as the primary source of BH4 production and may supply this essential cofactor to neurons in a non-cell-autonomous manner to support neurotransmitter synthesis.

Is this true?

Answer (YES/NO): NO